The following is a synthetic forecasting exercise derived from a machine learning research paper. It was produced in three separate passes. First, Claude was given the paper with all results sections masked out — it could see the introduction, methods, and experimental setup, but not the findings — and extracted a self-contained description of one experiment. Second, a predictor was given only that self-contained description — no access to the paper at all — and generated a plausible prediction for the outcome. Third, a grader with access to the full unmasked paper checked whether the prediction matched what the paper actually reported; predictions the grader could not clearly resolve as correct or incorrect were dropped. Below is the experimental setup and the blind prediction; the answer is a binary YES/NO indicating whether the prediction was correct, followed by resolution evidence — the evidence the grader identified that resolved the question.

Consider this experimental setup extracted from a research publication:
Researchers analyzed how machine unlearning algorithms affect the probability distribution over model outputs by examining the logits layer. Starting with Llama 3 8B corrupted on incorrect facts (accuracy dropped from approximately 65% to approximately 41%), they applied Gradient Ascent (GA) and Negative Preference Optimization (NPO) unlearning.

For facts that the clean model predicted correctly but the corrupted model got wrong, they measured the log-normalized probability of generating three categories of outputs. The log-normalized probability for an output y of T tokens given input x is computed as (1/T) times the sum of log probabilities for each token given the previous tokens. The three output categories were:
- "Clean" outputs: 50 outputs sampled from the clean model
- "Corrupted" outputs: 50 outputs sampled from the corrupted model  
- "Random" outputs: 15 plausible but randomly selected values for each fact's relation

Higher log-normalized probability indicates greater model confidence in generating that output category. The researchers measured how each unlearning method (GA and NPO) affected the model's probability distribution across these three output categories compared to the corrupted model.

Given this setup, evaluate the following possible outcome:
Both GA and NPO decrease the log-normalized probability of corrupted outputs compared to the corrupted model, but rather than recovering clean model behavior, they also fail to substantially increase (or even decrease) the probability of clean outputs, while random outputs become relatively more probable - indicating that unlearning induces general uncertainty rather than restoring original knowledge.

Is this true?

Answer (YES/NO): NO